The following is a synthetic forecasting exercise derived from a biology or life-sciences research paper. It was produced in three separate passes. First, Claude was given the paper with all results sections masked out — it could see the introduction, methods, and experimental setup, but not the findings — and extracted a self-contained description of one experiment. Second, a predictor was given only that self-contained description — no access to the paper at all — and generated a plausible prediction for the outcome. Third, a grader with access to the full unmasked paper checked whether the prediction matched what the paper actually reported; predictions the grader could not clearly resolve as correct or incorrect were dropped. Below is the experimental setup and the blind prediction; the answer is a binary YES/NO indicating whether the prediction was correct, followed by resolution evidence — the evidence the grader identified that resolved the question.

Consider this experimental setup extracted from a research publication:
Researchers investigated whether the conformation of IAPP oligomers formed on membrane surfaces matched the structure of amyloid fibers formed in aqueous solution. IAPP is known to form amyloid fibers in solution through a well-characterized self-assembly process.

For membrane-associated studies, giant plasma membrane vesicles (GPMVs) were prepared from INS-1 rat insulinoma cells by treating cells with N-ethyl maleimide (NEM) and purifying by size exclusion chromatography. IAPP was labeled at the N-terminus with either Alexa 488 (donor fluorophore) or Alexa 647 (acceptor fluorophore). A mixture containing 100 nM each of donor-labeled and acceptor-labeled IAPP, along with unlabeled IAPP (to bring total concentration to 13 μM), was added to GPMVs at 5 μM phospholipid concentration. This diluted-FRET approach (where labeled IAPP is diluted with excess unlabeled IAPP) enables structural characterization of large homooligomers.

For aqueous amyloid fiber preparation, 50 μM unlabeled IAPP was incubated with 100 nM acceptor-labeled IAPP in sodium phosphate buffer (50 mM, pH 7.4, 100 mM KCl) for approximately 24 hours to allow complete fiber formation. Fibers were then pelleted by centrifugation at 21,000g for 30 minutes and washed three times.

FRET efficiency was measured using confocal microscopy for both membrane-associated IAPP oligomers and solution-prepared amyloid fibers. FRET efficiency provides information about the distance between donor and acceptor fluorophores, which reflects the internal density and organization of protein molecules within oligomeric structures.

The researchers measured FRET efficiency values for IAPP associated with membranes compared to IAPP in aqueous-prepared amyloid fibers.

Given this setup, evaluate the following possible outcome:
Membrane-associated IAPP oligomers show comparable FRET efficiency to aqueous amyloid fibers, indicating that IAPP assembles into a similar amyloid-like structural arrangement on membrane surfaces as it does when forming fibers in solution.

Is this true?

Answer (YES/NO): NO